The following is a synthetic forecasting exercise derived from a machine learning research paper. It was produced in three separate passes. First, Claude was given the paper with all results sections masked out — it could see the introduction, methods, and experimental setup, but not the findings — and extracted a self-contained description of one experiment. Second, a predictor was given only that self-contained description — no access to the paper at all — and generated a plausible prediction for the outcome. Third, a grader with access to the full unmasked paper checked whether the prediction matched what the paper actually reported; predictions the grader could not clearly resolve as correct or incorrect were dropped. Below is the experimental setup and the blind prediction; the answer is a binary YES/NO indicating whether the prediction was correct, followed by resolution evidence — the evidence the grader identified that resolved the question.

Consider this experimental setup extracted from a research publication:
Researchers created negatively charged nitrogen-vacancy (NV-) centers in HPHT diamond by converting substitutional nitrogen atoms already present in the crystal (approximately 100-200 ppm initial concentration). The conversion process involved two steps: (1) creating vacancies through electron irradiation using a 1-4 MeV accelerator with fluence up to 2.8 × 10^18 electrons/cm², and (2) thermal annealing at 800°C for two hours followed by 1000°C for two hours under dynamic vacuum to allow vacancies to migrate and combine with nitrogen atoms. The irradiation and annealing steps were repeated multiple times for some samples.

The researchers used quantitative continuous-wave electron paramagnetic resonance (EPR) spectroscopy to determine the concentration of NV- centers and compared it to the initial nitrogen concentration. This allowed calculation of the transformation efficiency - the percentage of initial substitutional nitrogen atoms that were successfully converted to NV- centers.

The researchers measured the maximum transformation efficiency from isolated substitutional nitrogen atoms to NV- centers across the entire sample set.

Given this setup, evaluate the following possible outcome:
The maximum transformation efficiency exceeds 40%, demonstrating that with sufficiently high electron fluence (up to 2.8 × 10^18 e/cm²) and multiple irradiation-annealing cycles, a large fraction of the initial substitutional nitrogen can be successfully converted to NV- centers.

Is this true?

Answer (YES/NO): NO